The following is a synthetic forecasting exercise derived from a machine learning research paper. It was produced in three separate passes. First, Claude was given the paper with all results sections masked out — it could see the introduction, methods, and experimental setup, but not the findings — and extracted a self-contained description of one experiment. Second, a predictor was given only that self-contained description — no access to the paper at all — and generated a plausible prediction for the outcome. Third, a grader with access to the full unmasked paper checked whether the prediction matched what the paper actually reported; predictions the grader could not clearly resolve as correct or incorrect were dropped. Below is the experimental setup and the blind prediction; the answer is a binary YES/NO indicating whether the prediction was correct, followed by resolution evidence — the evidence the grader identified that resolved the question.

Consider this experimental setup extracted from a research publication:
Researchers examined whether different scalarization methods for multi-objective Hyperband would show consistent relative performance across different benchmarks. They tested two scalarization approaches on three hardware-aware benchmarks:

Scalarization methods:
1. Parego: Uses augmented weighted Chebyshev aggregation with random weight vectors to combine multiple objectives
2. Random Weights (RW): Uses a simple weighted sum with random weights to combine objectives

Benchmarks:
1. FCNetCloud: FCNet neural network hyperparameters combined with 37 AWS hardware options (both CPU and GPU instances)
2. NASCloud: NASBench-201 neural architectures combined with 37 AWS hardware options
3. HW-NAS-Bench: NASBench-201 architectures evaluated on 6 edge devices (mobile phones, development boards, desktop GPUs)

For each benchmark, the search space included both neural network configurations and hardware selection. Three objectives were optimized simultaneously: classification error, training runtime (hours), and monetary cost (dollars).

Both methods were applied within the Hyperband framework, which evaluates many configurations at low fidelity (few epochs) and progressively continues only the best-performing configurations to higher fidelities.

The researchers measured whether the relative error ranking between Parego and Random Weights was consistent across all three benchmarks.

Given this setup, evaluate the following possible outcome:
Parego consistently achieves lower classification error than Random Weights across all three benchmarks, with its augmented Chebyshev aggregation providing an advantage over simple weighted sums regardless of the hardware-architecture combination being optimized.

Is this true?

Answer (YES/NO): NO